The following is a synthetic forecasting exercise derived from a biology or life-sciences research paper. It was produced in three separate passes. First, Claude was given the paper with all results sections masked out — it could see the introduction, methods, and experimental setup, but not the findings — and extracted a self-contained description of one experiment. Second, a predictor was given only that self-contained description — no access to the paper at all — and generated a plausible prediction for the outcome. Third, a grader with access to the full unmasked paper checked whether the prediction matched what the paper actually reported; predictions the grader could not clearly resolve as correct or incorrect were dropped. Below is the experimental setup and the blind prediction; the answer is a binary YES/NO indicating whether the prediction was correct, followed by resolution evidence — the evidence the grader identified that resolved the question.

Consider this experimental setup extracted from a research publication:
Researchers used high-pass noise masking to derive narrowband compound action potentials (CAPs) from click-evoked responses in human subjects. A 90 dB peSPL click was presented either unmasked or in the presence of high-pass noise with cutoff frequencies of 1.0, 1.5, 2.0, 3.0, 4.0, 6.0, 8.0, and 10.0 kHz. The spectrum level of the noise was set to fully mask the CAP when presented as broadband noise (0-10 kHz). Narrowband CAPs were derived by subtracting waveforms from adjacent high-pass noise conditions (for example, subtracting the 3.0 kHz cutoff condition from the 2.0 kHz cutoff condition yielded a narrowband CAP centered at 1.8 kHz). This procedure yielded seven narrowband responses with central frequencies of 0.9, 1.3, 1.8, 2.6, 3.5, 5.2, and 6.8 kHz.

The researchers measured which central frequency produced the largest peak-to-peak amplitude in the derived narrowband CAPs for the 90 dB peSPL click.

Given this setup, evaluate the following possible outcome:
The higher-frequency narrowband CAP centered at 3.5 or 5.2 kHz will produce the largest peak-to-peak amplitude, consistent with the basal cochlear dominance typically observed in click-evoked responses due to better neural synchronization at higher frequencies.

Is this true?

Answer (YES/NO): YES